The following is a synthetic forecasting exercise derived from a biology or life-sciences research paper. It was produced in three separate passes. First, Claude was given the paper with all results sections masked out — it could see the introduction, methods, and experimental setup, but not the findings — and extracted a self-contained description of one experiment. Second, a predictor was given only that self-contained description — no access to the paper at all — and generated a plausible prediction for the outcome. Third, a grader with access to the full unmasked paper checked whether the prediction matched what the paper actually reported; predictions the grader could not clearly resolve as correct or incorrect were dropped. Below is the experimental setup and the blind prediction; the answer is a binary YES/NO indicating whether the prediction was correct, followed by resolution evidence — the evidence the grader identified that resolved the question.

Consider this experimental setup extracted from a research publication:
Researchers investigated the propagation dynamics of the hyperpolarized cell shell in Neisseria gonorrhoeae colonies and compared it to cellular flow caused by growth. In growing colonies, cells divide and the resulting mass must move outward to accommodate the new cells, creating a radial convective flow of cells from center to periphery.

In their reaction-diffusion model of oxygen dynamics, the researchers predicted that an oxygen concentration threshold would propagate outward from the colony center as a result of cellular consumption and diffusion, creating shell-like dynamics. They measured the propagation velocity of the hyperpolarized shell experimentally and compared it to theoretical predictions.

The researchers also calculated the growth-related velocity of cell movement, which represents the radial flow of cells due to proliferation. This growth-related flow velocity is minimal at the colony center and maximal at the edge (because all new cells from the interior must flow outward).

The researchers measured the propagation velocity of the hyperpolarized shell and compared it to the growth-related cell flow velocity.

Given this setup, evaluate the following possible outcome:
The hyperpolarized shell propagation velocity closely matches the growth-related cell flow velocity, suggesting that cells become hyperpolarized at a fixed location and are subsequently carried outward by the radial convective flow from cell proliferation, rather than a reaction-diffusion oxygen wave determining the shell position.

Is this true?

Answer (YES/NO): NO